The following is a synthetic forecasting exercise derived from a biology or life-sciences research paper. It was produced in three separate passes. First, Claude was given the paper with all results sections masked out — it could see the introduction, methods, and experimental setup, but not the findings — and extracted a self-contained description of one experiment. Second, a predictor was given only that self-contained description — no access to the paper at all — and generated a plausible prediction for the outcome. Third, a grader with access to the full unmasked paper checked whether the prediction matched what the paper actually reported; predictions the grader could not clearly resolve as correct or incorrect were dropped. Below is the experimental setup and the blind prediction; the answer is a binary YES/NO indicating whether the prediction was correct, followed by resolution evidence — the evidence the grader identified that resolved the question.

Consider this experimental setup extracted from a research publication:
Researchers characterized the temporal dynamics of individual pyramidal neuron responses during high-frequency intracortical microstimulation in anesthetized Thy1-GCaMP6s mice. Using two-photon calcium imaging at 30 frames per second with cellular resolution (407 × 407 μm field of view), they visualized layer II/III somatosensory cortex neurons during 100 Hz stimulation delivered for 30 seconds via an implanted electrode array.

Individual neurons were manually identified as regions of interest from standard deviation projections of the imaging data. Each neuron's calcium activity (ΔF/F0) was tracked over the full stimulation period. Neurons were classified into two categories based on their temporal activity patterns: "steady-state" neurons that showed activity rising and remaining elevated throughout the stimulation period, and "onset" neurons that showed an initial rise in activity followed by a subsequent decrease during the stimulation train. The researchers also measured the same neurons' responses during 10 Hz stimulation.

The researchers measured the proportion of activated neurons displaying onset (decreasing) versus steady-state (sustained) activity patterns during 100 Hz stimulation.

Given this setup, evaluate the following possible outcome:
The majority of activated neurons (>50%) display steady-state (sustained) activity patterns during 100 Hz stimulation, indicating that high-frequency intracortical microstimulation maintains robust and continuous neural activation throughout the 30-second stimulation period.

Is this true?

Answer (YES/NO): NO